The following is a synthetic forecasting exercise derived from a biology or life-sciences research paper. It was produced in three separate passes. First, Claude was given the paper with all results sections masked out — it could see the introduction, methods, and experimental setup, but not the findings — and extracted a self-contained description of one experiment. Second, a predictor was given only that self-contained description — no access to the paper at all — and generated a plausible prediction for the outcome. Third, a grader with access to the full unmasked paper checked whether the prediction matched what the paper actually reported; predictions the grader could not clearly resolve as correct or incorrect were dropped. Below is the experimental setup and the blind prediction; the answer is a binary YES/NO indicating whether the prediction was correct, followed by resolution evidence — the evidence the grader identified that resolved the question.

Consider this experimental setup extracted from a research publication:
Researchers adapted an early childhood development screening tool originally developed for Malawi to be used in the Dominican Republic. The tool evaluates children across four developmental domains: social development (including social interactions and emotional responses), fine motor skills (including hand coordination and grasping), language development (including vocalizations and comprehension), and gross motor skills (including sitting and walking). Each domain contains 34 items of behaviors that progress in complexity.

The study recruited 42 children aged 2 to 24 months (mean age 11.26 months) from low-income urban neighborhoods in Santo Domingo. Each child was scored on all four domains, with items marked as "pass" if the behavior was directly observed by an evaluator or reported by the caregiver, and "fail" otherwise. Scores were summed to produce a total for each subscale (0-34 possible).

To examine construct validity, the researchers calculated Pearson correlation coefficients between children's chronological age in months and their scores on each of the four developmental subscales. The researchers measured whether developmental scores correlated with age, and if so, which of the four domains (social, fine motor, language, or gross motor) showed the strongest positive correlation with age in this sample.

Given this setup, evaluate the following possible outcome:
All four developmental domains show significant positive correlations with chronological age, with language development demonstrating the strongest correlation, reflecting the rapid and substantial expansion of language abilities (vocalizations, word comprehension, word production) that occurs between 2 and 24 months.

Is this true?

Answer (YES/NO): NO